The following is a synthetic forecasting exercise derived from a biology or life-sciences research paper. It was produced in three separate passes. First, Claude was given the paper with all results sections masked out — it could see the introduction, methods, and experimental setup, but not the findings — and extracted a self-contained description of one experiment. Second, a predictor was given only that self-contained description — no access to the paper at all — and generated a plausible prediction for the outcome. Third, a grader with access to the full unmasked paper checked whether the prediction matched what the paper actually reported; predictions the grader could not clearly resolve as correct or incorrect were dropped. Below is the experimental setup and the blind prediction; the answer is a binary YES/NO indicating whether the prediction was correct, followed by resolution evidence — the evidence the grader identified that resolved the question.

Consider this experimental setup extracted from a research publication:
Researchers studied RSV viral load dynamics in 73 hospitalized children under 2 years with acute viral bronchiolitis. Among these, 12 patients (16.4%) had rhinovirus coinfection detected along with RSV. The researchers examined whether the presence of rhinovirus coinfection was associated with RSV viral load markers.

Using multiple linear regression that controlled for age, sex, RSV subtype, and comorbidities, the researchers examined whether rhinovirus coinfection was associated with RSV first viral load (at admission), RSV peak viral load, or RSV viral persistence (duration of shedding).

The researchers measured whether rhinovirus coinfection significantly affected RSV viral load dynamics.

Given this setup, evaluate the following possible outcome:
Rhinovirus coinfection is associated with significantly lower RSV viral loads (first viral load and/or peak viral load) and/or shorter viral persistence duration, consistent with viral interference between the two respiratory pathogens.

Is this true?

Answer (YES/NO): NO